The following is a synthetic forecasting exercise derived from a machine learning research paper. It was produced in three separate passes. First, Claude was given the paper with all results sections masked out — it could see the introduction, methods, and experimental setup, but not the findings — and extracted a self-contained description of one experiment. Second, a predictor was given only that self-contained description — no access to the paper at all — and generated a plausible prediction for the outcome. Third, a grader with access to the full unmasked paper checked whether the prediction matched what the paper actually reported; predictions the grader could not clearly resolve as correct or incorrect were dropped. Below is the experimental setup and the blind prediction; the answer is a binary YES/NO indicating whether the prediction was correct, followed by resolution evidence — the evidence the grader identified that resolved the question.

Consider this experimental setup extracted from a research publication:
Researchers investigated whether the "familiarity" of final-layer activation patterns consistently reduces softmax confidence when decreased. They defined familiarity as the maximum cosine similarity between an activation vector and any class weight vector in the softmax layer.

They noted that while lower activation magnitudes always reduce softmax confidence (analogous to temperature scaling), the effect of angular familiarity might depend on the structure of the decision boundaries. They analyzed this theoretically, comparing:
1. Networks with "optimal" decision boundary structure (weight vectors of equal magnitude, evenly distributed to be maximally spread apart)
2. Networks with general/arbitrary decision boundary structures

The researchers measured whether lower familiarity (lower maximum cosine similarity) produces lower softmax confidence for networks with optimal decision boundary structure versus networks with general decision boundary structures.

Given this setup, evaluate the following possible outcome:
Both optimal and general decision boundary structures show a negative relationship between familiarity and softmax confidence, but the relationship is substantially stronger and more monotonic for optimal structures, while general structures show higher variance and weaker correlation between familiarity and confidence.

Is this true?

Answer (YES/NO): NO